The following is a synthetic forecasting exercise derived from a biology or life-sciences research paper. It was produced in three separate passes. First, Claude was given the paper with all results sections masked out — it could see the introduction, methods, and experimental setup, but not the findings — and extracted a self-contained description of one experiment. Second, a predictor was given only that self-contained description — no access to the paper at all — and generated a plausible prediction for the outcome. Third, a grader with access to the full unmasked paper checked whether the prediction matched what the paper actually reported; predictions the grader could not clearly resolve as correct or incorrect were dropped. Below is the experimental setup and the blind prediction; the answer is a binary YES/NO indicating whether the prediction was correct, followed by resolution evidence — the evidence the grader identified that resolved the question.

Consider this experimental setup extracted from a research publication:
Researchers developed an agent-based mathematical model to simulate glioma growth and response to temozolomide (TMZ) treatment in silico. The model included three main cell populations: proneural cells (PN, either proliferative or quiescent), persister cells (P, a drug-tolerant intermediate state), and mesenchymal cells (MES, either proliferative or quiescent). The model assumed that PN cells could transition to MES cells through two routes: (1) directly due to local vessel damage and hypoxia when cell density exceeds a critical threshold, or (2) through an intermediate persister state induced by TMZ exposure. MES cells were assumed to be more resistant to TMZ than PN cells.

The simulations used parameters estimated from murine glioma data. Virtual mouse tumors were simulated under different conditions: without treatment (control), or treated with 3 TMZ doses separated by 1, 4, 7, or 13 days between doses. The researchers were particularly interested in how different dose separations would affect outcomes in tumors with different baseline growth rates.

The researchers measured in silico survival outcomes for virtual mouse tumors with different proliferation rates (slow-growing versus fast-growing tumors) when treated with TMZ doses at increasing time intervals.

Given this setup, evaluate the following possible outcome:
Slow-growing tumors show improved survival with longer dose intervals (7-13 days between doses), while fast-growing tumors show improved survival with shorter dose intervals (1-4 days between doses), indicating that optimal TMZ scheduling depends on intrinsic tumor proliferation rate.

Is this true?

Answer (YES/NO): NO